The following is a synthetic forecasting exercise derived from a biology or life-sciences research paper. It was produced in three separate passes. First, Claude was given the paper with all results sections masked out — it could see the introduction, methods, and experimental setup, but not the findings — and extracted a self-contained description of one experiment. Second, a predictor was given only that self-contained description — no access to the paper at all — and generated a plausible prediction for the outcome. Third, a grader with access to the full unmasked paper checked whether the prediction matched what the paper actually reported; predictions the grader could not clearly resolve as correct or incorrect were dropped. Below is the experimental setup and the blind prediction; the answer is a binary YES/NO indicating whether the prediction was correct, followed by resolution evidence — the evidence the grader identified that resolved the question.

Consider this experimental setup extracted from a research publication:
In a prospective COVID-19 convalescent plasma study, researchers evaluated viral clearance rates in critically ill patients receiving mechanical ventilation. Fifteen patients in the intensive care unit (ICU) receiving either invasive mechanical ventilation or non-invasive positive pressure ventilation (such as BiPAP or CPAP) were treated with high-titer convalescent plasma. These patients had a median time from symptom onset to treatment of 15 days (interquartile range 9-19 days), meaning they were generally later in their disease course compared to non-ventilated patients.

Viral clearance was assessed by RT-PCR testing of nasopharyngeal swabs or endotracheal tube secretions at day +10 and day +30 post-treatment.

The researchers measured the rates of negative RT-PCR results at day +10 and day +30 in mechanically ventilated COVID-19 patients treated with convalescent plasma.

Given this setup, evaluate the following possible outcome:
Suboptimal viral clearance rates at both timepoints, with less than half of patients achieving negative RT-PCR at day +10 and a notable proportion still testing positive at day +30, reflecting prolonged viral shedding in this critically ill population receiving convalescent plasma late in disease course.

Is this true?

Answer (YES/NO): NO